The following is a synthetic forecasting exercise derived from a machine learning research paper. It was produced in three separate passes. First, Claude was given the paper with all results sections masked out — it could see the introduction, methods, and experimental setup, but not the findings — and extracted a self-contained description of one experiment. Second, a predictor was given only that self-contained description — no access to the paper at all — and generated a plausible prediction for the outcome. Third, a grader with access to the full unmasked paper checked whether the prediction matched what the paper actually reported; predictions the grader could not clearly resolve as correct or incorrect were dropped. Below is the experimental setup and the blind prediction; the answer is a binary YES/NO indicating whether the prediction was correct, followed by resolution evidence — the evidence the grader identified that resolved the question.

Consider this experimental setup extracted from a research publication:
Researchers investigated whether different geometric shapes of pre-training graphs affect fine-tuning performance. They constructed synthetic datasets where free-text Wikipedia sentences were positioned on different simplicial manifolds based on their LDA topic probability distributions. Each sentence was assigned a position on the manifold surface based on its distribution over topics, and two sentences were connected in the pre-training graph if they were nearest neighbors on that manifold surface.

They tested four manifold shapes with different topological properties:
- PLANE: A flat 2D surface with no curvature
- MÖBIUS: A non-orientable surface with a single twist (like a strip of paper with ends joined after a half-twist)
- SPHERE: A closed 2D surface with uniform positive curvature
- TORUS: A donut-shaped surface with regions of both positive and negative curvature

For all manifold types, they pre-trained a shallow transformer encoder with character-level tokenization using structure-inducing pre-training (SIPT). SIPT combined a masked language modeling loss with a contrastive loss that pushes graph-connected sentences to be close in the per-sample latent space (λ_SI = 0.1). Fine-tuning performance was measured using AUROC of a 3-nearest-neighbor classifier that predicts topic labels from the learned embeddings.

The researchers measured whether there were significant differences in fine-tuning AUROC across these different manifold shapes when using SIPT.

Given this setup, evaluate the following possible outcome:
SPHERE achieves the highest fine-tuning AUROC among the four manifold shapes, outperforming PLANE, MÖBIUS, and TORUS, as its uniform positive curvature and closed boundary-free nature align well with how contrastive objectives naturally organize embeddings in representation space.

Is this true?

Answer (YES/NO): NO